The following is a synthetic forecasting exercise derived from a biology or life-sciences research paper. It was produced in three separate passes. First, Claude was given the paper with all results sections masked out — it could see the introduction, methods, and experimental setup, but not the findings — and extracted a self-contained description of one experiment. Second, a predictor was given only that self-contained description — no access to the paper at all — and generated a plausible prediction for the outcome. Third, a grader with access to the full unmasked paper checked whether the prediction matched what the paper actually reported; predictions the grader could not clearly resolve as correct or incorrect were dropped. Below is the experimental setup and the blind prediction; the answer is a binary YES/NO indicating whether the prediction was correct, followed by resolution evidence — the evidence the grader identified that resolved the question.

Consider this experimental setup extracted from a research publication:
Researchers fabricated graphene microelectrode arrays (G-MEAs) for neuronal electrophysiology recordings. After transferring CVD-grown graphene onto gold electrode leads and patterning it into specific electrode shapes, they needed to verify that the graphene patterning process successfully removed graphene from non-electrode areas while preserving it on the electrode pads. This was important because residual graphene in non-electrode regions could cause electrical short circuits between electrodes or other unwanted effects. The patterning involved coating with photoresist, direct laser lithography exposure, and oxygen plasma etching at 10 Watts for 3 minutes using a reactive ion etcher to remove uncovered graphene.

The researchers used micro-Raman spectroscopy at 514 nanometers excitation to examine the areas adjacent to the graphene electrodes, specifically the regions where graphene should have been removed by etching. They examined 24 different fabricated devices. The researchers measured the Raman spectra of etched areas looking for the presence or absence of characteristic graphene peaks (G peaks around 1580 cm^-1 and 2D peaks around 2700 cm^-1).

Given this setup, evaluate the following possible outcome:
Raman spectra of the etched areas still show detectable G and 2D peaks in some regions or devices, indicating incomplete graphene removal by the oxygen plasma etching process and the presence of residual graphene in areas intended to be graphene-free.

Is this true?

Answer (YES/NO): NO